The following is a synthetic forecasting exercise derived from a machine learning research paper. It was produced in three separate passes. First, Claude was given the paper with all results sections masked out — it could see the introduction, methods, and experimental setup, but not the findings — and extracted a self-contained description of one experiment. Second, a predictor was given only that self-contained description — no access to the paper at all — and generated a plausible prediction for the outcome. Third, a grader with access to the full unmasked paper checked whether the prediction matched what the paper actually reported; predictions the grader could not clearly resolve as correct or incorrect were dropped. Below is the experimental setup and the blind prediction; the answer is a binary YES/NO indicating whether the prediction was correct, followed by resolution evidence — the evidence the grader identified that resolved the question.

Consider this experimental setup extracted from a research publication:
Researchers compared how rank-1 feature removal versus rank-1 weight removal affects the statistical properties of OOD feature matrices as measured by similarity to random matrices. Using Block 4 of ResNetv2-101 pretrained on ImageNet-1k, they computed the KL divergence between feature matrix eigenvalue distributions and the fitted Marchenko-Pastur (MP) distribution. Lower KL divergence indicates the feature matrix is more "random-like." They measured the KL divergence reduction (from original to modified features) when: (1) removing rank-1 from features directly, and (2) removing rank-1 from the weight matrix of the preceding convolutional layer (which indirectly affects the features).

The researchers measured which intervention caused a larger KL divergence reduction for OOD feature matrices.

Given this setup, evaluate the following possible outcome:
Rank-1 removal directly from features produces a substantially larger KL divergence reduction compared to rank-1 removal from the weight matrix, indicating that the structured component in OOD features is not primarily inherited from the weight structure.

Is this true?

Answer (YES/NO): NO